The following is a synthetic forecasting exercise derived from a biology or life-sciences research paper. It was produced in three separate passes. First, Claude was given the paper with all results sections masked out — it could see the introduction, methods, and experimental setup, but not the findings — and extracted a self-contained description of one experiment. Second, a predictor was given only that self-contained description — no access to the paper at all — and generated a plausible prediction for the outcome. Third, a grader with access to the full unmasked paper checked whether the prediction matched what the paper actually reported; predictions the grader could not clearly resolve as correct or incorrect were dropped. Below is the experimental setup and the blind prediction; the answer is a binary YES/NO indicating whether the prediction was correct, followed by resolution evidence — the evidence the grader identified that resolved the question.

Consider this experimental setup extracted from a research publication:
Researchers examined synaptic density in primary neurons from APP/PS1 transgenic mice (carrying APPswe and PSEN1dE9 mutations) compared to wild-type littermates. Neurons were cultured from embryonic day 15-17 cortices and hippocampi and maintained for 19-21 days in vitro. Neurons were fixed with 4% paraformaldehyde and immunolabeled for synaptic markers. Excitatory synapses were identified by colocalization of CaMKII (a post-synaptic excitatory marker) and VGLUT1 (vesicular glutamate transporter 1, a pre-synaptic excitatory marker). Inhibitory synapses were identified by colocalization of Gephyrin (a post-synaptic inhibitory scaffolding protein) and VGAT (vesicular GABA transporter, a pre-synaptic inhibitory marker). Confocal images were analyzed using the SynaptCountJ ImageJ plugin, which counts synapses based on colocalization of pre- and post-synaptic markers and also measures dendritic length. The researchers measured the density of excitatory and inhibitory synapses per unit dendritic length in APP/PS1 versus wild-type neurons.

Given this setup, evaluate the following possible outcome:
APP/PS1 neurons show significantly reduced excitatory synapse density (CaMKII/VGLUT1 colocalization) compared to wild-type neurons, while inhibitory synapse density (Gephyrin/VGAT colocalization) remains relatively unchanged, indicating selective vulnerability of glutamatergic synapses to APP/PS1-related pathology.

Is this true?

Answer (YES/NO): NO